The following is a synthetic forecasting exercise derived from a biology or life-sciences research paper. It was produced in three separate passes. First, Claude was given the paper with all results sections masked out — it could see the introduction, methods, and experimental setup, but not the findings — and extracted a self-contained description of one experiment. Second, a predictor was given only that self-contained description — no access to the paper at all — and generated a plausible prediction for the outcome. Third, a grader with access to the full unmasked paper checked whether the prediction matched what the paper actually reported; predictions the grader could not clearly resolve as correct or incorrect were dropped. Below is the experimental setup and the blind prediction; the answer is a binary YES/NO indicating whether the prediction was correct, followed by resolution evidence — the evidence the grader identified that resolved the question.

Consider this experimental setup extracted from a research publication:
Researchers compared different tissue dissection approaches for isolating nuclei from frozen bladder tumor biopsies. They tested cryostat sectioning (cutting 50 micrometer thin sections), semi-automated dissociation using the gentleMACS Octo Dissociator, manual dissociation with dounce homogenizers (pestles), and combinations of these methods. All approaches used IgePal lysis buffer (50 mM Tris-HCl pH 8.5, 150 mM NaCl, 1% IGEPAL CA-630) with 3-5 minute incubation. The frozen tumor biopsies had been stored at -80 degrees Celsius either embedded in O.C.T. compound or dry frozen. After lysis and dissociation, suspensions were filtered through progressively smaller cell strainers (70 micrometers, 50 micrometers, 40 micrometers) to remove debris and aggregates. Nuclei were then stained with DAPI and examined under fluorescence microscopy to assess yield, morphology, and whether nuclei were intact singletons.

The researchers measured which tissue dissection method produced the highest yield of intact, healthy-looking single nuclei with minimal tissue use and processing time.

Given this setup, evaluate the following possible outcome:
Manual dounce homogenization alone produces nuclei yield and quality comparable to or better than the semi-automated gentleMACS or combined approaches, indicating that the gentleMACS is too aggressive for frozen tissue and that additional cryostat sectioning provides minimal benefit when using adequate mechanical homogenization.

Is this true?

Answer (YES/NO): NO